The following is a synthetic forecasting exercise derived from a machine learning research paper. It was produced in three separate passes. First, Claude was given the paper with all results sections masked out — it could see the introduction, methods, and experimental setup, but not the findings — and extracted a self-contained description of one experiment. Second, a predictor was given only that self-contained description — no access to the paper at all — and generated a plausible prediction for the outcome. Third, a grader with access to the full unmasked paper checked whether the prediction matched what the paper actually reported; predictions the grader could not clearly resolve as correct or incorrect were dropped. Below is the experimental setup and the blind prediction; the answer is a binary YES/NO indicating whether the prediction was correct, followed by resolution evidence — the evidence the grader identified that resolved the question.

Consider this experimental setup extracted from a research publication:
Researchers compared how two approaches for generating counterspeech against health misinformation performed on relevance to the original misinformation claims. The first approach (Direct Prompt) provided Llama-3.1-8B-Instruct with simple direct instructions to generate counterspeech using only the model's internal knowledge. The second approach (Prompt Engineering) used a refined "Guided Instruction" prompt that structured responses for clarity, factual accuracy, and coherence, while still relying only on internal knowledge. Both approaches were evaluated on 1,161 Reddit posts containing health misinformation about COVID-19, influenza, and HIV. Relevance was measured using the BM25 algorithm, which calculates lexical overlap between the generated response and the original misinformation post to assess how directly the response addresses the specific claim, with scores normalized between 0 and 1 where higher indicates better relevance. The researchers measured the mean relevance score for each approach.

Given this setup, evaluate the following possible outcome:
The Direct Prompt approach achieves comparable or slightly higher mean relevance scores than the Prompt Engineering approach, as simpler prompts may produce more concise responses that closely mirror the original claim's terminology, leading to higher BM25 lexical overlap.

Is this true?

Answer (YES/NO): YES